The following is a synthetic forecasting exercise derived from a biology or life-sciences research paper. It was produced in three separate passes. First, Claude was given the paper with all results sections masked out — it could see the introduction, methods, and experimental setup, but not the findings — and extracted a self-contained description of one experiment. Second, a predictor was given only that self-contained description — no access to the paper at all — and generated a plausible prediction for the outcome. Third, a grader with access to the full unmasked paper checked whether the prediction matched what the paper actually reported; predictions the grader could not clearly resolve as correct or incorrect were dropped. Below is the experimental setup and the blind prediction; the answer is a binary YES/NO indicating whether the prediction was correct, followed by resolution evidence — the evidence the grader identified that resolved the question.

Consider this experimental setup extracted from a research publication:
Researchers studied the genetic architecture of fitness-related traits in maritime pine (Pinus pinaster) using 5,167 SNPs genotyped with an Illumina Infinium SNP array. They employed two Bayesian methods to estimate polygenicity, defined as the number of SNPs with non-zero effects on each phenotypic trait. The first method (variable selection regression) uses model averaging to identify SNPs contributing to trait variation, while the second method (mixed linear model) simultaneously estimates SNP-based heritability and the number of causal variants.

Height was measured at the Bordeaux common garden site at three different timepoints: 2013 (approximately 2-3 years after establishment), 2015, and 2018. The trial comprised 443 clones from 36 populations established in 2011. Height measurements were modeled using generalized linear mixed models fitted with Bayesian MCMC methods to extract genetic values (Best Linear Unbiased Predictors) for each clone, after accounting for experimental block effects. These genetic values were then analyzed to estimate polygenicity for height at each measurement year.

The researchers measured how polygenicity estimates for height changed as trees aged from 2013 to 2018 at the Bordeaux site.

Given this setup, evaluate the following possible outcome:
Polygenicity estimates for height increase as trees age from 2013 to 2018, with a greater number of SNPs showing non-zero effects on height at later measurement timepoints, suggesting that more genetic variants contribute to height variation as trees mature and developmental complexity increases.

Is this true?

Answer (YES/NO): NO